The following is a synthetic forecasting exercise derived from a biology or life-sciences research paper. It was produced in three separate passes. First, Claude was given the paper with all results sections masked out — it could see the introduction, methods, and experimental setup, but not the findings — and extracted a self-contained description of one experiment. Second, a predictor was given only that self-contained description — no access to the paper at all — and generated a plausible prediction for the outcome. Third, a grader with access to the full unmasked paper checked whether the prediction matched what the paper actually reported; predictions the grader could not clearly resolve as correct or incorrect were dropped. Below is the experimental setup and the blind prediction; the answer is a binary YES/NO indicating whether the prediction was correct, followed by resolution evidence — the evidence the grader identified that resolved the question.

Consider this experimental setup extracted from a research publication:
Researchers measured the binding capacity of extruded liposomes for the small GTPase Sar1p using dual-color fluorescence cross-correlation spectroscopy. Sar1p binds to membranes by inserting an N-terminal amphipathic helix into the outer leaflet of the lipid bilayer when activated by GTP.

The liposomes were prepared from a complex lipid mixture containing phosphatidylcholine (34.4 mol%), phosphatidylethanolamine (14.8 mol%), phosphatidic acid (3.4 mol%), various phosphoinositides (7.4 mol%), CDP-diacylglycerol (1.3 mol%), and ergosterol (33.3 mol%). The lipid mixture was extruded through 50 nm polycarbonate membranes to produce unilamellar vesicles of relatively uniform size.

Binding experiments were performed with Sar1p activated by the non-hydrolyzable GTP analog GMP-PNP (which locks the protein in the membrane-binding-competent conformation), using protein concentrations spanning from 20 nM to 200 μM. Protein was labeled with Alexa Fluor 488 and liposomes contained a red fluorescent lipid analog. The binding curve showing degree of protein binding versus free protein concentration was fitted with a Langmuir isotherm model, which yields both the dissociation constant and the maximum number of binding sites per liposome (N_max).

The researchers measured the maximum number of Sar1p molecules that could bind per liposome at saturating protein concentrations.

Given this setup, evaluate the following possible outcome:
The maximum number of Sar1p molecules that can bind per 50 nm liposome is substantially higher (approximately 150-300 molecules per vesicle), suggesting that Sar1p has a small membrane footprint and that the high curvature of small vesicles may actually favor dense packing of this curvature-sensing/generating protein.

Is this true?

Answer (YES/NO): NO